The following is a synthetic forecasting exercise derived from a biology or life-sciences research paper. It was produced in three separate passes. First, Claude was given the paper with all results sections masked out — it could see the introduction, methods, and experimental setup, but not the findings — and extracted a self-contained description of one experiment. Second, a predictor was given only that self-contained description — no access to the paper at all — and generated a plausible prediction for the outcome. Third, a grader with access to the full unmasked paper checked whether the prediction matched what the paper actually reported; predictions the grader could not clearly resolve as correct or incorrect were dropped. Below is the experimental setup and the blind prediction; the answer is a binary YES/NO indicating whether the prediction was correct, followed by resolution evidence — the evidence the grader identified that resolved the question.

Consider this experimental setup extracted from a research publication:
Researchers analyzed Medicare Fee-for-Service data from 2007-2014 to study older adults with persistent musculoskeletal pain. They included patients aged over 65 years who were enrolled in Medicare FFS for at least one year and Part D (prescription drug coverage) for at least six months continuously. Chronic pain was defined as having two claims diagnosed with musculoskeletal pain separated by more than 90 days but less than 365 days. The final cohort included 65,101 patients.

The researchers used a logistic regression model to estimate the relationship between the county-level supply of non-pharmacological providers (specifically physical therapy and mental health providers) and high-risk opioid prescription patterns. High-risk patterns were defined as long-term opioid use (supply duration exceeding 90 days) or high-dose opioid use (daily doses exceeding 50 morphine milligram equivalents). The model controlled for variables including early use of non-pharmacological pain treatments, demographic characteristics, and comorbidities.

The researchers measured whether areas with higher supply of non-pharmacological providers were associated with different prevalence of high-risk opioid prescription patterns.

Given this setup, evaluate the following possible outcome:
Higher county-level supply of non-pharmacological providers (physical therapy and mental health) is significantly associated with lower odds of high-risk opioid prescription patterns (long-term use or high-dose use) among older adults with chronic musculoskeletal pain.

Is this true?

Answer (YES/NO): YES